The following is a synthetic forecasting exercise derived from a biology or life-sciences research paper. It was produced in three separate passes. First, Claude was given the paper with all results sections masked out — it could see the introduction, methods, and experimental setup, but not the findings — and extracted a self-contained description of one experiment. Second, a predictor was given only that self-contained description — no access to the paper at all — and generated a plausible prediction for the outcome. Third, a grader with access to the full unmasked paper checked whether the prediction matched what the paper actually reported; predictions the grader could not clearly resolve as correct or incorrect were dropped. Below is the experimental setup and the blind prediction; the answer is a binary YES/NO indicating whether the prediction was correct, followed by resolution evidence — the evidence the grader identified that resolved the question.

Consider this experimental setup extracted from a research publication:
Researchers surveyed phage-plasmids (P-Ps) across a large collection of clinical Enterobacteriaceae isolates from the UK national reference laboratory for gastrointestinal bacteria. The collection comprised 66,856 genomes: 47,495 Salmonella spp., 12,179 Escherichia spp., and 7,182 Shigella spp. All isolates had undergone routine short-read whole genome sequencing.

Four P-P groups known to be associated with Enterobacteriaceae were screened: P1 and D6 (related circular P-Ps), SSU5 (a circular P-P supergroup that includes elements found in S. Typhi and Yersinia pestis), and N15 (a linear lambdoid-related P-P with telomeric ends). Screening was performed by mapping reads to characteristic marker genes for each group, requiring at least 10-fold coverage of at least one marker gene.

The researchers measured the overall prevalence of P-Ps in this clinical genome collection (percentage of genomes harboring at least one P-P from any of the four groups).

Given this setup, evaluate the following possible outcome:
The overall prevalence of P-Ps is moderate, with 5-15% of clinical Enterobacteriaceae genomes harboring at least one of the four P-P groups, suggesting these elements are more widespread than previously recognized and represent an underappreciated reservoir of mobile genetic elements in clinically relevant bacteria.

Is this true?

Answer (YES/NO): NO